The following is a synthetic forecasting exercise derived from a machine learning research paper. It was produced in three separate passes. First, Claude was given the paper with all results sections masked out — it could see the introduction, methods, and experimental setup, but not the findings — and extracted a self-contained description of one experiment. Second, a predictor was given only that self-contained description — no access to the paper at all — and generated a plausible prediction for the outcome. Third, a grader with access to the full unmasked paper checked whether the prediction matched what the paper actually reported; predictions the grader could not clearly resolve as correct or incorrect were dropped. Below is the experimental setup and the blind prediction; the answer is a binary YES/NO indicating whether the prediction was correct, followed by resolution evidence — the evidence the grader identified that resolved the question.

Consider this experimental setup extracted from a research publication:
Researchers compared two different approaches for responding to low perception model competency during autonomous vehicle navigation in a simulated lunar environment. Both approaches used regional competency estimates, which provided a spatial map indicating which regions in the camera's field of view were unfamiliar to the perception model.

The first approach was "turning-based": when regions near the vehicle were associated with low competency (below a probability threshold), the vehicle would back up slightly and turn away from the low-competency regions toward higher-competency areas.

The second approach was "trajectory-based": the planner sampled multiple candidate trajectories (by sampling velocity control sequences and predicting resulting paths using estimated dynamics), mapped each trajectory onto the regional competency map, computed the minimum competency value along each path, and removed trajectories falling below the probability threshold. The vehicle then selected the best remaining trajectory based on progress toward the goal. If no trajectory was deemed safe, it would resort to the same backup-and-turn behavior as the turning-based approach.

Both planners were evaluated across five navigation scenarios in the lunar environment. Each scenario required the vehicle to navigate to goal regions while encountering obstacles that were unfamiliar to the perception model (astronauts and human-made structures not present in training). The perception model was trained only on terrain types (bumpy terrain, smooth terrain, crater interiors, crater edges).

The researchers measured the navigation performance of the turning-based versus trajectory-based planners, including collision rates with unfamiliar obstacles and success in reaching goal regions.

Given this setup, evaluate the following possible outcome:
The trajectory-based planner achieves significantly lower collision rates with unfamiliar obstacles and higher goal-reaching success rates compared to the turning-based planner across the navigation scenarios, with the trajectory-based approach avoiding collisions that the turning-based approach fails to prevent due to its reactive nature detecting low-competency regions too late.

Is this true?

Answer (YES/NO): NO